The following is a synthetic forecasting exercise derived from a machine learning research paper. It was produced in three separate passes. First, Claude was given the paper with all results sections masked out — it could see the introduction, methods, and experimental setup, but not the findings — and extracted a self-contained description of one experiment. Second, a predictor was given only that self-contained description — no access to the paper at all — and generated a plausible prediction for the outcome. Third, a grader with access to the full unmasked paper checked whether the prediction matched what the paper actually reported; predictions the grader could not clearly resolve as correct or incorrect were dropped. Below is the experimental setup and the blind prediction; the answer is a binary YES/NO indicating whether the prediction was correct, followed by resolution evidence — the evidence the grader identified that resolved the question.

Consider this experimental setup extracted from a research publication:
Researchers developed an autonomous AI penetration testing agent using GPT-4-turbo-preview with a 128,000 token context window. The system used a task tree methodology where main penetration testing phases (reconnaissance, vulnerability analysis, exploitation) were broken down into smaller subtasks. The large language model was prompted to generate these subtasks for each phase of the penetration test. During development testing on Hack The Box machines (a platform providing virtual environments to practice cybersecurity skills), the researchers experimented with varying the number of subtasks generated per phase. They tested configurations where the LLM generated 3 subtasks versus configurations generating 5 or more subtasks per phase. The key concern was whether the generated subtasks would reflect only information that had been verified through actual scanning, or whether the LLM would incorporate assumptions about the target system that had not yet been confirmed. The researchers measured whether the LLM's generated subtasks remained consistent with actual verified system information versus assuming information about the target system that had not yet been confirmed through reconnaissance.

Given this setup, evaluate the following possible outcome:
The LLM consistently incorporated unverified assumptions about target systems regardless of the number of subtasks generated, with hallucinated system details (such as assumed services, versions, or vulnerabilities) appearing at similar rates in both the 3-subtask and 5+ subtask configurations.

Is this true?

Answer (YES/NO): NO